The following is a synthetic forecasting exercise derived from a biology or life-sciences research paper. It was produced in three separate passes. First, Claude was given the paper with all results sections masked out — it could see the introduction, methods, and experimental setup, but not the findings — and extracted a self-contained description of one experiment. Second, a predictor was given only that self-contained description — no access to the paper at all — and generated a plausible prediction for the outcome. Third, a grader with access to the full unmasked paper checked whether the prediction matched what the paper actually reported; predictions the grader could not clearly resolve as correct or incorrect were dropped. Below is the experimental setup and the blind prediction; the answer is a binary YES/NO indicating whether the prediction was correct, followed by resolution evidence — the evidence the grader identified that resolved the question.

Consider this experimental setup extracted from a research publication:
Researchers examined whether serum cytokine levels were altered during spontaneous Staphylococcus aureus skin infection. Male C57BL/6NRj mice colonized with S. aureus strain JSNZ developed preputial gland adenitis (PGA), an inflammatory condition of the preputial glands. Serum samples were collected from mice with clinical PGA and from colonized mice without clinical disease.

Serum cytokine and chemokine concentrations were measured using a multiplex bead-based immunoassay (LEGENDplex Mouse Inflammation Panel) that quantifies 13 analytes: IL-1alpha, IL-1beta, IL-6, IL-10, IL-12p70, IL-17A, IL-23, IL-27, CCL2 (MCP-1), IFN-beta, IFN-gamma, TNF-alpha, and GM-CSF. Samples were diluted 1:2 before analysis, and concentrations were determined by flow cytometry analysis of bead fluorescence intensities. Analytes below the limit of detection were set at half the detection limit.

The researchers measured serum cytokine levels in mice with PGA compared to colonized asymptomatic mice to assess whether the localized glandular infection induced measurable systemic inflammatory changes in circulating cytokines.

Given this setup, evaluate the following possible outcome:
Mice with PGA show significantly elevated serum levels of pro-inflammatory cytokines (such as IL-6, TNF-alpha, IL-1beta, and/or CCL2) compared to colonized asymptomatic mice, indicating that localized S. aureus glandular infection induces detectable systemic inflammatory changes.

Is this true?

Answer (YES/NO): NO